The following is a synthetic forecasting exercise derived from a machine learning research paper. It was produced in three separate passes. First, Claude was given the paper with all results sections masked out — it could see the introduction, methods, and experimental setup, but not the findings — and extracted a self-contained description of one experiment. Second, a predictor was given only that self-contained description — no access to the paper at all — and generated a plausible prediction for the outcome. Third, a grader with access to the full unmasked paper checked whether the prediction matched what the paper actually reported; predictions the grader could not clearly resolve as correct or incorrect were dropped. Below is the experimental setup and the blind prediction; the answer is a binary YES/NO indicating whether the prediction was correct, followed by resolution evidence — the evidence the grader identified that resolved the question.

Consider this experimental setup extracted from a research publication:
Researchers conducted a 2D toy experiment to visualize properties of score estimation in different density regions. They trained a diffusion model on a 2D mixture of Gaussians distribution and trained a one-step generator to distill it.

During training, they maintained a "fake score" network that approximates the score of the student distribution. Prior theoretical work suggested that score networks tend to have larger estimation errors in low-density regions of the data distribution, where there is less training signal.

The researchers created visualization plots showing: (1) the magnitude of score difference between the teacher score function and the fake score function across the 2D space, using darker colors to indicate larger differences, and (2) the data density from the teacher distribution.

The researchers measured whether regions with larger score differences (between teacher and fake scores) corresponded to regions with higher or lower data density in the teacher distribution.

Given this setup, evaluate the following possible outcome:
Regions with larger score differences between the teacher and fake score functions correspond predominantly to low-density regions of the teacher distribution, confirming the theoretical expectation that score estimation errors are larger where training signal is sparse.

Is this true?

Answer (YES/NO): YES